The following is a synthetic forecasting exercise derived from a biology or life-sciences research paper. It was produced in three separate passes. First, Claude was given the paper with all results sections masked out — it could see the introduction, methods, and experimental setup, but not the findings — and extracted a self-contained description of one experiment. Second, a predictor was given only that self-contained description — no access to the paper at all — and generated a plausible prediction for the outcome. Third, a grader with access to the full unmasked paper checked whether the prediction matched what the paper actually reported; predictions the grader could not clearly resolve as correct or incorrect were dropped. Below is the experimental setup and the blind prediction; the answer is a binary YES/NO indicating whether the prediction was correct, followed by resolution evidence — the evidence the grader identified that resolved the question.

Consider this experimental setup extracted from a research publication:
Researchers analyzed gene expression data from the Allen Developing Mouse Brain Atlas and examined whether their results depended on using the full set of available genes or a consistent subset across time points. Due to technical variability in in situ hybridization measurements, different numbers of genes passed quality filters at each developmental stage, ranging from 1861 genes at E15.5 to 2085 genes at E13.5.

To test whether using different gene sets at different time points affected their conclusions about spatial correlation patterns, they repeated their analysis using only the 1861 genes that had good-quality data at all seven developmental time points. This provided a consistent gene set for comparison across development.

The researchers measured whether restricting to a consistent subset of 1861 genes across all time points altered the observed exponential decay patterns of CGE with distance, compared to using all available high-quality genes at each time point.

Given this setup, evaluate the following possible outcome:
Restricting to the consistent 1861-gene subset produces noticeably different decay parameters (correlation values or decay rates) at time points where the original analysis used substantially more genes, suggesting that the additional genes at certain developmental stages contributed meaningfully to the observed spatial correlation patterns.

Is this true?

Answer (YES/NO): NO